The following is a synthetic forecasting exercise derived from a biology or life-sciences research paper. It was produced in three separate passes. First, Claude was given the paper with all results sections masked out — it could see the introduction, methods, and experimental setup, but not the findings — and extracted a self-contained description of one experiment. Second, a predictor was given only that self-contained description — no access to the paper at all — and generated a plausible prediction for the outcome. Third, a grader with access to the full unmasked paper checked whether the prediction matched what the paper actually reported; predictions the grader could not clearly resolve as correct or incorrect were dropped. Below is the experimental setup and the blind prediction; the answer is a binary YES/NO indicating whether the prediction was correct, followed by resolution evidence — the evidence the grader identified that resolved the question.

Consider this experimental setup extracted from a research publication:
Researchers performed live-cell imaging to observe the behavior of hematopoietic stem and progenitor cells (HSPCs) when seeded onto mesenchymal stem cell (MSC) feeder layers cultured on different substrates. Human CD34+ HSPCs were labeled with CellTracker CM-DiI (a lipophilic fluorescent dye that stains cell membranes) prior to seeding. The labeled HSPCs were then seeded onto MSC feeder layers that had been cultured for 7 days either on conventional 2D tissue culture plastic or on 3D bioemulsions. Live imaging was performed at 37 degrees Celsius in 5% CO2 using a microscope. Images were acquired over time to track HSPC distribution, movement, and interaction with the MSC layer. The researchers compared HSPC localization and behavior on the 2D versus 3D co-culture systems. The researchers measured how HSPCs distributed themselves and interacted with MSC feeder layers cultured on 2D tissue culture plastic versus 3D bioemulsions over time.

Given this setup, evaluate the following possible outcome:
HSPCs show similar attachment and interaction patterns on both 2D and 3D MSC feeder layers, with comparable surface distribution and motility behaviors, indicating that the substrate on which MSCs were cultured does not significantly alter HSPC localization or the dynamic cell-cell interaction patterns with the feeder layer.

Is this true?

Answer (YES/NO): NO